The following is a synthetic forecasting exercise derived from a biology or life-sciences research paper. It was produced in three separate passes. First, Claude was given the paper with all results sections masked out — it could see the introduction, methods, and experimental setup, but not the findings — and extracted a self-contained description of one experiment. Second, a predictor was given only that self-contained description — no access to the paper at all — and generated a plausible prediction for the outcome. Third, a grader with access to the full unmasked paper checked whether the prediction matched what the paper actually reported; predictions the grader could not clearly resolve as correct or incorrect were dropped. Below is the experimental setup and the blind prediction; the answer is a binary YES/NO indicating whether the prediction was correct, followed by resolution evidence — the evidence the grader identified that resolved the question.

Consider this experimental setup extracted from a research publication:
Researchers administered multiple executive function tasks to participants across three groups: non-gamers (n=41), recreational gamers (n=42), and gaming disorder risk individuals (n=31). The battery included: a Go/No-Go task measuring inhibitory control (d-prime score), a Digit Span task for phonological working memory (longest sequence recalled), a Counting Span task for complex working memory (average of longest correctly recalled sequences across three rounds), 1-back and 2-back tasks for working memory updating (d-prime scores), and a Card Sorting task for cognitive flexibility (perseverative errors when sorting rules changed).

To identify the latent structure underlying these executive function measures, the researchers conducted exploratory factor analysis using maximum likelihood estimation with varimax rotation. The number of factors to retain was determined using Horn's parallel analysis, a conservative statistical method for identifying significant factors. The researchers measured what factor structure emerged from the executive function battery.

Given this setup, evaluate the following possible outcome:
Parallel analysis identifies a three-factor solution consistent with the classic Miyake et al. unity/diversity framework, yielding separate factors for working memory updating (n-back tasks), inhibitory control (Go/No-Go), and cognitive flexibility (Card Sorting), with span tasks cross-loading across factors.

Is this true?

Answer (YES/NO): NO